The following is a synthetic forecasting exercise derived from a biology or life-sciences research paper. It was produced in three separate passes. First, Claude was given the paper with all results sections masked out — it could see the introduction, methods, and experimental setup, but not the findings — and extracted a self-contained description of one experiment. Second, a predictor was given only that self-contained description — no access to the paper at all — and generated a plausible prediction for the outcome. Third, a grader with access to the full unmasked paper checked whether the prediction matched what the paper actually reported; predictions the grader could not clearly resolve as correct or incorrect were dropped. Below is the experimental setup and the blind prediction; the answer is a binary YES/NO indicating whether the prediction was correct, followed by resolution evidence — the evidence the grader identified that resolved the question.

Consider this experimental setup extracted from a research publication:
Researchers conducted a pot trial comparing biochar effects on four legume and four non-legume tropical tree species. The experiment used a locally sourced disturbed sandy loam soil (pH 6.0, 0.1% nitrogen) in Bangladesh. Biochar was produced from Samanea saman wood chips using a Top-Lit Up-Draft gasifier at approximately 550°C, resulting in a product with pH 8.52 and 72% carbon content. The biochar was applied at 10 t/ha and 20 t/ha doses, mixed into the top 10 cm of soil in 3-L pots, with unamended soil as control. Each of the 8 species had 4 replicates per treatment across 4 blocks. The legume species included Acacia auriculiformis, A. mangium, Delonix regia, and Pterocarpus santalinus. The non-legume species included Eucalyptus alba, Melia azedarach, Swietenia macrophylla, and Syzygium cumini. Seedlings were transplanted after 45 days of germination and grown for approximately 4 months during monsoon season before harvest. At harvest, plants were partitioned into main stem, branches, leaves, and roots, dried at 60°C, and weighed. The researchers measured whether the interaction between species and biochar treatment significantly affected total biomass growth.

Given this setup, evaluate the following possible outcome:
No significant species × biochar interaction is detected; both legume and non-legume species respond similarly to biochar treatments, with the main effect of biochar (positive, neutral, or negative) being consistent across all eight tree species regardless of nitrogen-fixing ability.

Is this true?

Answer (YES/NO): YES